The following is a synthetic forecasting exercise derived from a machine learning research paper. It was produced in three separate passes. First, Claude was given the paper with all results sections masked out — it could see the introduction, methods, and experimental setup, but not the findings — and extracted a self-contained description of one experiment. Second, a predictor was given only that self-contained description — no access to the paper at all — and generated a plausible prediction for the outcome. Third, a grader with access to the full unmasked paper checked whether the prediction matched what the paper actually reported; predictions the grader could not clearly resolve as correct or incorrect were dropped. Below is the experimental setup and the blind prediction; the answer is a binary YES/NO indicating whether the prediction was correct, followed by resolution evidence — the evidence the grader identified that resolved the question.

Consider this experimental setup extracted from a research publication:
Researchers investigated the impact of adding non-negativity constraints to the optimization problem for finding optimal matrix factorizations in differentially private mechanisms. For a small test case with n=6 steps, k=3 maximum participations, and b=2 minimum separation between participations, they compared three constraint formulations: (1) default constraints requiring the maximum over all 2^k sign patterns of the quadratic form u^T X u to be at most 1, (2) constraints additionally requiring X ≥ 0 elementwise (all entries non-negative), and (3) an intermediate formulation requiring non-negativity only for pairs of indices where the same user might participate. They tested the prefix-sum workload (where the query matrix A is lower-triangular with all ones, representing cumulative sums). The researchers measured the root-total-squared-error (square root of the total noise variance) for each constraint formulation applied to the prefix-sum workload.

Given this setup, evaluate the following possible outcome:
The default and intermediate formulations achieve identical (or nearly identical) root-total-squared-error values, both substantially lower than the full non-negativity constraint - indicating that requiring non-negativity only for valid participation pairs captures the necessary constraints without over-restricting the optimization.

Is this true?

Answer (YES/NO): NO